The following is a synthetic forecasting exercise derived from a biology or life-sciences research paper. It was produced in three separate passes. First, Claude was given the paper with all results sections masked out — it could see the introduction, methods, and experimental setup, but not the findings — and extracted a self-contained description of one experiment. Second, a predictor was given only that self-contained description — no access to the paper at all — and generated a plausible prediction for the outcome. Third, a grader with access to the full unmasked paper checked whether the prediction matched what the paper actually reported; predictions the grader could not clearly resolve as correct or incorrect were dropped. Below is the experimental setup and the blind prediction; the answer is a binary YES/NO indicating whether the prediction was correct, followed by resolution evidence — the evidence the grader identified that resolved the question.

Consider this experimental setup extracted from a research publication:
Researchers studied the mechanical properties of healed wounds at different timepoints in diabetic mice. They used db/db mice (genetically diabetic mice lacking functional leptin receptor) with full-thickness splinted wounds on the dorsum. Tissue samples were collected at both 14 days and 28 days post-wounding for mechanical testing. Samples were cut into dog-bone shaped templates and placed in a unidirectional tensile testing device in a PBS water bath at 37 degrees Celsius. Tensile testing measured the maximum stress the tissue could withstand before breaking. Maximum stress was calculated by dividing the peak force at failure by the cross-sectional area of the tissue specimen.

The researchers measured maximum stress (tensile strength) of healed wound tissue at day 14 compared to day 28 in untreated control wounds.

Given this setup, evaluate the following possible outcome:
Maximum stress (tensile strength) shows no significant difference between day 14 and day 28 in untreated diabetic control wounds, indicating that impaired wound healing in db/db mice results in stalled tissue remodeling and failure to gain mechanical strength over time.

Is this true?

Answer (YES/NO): NO